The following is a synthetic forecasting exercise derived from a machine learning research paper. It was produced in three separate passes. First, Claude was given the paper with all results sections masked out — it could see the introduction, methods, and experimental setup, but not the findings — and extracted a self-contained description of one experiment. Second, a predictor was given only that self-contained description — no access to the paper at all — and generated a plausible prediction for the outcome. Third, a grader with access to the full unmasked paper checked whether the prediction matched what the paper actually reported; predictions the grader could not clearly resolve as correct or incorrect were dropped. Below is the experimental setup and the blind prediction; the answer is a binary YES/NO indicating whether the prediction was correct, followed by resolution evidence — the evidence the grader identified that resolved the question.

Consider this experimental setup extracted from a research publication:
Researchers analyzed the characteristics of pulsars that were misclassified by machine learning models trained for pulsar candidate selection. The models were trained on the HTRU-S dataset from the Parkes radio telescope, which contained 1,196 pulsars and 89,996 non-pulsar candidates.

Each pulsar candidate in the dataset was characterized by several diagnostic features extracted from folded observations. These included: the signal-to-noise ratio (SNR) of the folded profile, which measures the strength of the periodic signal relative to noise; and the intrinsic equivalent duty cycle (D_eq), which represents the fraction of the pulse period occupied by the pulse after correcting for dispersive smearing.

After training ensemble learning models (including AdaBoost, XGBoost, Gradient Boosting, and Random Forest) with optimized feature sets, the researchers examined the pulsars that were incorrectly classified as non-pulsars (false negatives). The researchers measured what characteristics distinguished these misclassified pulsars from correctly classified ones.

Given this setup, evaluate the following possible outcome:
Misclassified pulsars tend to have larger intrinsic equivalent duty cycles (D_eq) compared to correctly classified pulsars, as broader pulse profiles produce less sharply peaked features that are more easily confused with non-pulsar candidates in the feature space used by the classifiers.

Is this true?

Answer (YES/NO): YES